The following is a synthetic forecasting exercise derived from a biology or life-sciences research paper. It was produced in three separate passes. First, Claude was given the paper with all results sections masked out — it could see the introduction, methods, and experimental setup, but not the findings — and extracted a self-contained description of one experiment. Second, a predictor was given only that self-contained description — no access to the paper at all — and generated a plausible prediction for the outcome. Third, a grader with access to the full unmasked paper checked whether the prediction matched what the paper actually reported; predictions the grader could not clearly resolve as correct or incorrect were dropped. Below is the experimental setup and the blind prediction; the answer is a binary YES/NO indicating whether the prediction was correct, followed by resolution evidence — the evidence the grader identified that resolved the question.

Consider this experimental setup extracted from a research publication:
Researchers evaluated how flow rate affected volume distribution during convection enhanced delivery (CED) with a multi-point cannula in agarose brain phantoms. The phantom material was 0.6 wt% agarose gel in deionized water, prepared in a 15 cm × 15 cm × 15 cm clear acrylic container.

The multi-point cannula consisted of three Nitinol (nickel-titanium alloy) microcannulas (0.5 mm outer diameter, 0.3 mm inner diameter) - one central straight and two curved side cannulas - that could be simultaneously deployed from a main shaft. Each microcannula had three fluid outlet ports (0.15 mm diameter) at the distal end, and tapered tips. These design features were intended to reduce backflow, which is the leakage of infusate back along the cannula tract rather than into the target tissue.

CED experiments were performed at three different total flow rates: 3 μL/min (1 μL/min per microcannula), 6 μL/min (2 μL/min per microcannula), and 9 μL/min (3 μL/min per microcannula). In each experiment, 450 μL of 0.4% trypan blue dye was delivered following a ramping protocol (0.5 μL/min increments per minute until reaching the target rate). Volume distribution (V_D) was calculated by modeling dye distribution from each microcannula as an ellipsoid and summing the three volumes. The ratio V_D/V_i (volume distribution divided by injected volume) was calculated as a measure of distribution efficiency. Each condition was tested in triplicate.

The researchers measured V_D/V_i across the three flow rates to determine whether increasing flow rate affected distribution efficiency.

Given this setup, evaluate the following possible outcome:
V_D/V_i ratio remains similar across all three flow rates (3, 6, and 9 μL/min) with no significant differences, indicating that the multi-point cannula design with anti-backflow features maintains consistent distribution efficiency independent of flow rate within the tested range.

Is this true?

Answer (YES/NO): YES